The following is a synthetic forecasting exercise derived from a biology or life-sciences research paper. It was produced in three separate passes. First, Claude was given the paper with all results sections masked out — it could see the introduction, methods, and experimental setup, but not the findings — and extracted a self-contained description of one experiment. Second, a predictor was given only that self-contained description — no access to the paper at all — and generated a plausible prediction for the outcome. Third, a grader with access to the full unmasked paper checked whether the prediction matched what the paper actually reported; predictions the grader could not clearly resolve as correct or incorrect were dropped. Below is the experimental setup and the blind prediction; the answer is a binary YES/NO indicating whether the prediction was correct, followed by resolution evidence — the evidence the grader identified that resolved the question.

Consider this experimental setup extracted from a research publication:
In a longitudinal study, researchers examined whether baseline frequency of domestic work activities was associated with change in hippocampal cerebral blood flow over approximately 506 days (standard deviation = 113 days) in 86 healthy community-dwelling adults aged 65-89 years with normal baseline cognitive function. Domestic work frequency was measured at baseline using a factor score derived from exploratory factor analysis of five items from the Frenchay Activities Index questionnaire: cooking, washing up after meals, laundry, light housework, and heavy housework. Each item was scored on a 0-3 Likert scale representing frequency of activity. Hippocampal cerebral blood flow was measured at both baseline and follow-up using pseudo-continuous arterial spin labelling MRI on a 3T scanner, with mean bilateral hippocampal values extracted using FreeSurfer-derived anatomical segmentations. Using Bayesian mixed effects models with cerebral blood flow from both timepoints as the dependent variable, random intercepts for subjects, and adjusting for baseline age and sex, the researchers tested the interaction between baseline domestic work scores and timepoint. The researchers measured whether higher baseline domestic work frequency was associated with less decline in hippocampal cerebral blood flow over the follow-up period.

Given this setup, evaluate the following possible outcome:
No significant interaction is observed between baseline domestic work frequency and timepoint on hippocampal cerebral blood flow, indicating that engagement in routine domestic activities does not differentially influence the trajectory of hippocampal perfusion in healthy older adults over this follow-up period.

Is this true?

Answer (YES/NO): YES